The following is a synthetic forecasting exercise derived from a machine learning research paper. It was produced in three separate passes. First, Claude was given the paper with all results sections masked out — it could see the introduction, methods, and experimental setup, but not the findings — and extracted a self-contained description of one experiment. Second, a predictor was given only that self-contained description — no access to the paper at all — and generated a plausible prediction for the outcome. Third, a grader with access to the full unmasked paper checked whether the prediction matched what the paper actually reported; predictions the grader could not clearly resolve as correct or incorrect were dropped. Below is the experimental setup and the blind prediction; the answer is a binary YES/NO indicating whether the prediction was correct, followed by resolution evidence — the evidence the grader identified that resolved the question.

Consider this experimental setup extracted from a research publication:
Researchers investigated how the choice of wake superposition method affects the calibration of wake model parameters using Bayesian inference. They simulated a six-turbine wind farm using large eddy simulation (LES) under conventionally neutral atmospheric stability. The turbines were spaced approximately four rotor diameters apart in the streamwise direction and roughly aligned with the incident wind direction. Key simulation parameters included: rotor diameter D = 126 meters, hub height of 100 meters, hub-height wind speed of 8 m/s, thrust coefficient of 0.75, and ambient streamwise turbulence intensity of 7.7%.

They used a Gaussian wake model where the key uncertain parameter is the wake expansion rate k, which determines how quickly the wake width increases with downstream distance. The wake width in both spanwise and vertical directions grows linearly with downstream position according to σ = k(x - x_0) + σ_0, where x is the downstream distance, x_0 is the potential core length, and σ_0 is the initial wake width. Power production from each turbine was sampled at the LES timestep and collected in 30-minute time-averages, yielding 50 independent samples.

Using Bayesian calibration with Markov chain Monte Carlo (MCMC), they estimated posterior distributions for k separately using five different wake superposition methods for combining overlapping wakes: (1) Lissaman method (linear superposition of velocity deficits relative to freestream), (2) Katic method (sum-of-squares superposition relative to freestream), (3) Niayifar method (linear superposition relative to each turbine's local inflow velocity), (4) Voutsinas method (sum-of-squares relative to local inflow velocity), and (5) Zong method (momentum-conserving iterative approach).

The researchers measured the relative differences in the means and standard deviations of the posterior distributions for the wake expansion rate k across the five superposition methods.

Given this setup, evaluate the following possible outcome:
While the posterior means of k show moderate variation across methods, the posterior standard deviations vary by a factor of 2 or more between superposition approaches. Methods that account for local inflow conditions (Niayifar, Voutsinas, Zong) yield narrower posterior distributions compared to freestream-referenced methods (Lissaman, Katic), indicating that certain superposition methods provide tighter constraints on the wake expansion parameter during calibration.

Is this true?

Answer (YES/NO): NO